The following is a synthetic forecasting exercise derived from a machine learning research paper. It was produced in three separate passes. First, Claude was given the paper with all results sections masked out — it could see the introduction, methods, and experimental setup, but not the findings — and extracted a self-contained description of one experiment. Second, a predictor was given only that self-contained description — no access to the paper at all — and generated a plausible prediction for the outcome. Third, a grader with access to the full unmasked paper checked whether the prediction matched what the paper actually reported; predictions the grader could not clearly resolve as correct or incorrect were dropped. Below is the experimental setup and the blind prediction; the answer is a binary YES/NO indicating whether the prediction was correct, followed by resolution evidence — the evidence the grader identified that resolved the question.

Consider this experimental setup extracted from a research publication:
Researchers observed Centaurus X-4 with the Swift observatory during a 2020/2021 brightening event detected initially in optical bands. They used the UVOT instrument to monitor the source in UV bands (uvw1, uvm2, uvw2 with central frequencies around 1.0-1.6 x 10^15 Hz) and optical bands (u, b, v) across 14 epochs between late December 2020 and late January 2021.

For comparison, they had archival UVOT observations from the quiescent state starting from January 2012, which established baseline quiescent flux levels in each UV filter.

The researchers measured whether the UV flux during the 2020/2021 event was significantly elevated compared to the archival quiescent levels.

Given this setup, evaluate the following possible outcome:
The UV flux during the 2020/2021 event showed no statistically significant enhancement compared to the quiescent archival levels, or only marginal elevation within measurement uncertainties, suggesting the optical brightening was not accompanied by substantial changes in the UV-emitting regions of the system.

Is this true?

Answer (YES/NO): NO